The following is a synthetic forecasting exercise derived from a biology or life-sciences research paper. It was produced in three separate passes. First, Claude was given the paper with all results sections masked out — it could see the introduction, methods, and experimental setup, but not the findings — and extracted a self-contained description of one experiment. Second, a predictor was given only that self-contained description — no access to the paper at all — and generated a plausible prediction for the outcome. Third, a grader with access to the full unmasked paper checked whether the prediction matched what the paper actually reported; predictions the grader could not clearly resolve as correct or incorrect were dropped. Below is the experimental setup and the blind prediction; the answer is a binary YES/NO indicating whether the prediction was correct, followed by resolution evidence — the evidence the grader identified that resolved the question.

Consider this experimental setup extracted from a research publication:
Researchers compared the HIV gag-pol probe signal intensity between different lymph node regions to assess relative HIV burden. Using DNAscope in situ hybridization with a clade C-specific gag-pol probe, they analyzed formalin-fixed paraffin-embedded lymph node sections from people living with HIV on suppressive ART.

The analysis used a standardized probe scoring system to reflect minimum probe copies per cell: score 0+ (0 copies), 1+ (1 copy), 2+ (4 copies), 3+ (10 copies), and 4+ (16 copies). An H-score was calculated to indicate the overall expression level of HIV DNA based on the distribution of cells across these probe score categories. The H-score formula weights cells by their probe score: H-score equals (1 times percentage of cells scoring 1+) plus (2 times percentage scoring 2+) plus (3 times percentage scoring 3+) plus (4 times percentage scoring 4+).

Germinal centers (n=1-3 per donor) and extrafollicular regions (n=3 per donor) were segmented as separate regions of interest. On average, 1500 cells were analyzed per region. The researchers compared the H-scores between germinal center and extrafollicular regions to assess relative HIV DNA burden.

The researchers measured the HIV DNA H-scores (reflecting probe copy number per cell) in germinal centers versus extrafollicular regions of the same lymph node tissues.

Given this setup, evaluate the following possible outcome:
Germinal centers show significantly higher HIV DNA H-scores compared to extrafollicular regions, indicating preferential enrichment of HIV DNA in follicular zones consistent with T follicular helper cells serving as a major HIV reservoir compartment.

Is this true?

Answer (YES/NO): NO